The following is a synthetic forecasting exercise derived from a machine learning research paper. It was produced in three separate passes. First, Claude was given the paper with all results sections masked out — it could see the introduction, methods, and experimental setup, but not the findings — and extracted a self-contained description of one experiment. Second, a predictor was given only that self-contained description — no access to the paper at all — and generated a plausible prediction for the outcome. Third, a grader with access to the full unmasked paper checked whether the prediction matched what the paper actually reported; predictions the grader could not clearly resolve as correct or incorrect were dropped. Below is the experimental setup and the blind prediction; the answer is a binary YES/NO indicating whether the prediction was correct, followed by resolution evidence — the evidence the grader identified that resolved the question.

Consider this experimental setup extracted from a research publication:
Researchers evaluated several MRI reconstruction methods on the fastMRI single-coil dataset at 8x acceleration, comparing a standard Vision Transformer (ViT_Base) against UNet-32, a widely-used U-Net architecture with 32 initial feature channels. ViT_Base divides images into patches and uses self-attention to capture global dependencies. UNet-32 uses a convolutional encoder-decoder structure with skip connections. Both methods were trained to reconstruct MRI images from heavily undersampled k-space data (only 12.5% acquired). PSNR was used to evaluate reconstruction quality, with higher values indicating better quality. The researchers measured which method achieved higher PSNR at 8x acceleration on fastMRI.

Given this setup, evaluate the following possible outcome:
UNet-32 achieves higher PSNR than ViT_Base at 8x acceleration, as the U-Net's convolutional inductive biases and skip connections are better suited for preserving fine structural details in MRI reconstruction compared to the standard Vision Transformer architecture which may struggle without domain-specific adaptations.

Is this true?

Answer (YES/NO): NO